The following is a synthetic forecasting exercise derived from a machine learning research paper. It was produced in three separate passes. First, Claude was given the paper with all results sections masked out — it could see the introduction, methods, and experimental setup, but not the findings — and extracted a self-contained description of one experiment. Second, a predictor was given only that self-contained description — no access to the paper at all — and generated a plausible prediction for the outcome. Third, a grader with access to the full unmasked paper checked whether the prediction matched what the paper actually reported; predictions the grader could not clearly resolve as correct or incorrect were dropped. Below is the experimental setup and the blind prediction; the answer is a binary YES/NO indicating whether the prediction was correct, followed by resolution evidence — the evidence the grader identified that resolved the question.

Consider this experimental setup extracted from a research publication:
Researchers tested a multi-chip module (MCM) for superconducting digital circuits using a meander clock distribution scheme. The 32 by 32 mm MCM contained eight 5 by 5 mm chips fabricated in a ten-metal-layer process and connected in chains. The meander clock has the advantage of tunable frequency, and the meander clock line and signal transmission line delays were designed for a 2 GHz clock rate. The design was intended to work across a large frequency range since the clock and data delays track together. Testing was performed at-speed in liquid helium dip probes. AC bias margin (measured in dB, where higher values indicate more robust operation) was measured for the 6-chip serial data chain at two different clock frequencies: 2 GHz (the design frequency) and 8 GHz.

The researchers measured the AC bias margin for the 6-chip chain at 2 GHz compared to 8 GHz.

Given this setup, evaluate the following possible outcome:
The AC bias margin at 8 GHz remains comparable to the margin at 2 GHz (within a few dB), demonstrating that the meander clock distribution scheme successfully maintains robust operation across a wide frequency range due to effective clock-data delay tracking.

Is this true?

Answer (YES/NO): NO